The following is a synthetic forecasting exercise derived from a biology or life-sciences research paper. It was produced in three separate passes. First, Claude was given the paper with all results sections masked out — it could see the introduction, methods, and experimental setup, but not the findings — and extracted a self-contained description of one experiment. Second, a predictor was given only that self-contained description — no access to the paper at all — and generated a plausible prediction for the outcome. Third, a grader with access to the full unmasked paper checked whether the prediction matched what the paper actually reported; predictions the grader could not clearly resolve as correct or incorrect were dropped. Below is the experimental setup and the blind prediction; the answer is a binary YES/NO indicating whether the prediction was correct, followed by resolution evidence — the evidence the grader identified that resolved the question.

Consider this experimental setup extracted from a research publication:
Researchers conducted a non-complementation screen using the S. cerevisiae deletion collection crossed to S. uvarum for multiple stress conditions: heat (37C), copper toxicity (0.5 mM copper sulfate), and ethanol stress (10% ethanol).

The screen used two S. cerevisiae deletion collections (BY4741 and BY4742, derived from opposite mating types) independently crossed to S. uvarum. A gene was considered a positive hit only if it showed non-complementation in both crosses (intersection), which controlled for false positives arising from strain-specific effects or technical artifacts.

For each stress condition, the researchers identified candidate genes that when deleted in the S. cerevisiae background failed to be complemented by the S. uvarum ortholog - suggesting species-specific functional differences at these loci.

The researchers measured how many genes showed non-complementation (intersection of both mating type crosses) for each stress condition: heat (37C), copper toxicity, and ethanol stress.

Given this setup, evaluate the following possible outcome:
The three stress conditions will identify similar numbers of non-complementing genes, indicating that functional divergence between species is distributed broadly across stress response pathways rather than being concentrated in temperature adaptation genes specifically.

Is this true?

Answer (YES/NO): NO